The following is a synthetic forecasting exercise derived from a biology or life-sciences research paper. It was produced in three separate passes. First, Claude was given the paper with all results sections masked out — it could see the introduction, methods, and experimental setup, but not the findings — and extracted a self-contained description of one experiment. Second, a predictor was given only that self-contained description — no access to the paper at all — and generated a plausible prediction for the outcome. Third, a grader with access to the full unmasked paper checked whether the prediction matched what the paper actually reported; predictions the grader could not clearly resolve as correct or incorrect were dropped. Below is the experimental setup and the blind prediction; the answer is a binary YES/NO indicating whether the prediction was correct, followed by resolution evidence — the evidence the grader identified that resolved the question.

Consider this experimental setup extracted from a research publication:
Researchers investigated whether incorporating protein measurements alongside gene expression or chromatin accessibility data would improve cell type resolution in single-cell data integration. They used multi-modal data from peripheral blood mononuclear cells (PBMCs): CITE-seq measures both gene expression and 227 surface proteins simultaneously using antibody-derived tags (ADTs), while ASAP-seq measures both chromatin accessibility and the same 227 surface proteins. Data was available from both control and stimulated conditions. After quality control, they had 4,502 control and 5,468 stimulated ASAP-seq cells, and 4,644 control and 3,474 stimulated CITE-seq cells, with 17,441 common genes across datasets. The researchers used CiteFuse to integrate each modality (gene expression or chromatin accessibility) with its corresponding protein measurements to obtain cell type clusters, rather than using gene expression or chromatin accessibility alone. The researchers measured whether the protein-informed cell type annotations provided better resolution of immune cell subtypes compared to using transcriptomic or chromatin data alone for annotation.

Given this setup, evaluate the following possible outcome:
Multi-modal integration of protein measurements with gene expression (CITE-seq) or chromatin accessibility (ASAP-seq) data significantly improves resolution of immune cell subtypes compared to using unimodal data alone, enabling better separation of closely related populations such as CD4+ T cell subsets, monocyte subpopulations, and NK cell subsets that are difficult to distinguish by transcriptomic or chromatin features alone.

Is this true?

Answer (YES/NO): YES